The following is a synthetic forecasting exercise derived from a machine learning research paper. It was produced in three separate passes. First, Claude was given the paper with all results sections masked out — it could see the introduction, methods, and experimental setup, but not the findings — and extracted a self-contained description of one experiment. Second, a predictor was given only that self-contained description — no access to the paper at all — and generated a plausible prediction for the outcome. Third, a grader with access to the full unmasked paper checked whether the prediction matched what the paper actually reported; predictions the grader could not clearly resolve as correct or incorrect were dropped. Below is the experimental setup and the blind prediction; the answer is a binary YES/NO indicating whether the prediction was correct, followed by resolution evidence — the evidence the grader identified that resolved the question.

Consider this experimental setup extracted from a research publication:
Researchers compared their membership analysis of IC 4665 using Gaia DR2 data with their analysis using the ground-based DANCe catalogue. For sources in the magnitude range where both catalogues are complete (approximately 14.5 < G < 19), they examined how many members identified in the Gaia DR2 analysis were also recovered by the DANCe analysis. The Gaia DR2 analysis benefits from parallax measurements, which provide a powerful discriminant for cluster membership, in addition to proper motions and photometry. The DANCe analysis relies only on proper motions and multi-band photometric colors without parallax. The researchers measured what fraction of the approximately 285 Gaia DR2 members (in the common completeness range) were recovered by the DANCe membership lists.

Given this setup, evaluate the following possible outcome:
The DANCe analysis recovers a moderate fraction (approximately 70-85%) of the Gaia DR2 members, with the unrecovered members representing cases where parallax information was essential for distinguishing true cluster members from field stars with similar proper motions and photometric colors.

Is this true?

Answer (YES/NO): NO